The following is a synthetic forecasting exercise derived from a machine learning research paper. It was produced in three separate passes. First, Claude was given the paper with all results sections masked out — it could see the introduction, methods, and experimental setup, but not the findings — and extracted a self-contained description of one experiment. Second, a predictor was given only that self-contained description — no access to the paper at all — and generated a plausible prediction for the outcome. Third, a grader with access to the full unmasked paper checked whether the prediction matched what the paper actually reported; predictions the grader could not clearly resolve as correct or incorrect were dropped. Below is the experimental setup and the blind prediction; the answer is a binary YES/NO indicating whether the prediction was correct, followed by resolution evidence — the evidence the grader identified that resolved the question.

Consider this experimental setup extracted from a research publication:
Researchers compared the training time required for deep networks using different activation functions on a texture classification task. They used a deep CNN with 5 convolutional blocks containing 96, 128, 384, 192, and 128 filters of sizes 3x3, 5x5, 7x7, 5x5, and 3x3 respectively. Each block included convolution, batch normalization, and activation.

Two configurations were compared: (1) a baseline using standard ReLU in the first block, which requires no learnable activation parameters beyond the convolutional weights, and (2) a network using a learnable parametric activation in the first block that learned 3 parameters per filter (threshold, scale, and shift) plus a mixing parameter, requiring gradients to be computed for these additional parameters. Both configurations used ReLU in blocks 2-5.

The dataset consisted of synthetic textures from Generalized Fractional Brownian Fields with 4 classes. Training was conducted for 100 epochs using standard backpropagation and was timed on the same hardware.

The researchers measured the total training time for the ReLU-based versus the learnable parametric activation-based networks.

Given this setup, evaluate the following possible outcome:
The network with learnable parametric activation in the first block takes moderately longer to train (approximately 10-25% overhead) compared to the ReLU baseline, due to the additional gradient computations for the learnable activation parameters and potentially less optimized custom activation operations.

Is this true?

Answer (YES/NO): NO